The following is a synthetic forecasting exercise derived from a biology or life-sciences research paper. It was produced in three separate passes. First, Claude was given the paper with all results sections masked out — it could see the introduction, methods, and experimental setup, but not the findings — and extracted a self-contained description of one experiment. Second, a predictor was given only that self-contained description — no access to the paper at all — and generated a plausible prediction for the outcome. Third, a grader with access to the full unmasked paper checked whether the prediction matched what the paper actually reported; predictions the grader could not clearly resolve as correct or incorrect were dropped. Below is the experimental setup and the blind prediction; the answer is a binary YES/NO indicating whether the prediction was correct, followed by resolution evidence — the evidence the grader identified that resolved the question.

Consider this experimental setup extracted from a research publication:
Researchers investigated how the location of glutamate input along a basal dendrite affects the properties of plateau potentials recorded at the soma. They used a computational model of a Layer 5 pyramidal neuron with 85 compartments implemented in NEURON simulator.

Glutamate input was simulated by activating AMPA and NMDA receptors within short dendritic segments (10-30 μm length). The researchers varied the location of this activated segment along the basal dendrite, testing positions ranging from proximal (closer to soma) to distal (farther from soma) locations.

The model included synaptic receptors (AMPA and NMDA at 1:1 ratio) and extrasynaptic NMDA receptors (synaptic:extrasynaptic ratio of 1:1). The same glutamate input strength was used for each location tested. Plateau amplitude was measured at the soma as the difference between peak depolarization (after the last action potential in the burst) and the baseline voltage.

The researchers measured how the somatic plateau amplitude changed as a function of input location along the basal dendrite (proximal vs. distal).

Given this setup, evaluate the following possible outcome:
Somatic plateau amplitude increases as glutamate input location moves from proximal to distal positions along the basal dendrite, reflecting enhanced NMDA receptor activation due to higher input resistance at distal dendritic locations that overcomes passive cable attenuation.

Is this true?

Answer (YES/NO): NO